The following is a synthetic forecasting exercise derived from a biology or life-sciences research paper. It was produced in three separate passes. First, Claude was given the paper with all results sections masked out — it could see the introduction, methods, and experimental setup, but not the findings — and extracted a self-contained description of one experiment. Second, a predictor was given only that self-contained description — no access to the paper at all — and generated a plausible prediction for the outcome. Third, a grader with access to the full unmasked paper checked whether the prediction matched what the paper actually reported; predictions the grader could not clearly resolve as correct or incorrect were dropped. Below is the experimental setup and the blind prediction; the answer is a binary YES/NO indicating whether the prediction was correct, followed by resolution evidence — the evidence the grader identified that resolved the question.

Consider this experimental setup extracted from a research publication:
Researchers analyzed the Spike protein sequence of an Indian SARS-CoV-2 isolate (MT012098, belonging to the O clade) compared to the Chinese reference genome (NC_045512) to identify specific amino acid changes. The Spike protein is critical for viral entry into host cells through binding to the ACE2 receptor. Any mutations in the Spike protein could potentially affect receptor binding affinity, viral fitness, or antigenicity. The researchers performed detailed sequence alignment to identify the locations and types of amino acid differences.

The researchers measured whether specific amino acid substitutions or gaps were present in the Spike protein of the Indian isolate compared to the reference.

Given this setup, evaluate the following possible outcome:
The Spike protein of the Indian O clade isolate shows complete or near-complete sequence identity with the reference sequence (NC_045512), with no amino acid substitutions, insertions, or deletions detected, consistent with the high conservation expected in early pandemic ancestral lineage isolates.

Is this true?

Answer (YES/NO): NO